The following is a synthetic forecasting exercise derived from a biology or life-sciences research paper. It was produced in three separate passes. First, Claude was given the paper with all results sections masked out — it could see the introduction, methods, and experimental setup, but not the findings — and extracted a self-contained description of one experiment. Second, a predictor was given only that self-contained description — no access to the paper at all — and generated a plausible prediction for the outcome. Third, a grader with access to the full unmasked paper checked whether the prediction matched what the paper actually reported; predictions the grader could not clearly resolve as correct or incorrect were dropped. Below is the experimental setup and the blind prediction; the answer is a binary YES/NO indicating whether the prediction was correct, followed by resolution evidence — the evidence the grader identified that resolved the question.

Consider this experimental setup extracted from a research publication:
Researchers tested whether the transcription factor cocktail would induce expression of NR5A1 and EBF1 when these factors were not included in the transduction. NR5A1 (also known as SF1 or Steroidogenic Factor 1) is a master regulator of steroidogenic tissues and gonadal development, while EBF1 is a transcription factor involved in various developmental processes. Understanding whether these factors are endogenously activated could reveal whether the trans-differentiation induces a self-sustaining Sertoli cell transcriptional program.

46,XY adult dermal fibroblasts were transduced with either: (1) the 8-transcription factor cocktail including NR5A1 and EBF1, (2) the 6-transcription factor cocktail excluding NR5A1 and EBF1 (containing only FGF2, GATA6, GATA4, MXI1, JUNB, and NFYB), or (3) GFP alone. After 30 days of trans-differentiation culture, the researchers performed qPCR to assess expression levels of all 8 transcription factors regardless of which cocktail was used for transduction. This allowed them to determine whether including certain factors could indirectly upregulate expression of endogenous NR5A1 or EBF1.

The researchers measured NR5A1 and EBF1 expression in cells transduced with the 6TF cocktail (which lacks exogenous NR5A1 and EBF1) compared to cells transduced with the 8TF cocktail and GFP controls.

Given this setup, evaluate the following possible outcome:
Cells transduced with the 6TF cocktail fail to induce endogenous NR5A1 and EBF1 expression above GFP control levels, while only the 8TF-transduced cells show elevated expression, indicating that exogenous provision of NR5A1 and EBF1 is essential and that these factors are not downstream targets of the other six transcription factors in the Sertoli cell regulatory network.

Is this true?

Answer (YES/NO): YES